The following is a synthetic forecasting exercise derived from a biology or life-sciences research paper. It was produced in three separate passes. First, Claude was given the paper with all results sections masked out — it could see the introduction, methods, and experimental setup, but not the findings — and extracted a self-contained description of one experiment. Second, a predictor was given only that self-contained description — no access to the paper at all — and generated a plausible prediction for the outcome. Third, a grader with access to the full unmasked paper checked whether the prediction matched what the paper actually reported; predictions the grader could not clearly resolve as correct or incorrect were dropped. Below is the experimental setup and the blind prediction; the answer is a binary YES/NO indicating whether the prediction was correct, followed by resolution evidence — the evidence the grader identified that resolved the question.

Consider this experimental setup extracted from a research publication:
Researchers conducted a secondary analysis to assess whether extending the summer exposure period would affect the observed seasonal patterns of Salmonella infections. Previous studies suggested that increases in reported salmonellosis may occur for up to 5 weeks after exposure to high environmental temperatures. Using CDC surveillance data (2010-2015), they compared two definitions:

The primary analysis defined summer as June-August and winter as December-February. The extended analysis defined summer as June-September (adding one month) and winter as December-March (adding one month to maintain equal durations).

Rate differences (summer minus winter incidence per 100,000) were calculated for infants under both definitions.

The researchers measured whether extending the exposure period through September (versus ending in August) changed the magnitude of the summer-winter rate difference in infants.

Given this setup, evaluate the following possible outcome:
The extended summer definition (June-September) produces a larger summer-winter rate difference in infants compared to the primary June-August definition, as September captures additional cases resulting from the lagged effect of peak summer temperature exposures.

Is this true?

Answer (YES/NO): YES